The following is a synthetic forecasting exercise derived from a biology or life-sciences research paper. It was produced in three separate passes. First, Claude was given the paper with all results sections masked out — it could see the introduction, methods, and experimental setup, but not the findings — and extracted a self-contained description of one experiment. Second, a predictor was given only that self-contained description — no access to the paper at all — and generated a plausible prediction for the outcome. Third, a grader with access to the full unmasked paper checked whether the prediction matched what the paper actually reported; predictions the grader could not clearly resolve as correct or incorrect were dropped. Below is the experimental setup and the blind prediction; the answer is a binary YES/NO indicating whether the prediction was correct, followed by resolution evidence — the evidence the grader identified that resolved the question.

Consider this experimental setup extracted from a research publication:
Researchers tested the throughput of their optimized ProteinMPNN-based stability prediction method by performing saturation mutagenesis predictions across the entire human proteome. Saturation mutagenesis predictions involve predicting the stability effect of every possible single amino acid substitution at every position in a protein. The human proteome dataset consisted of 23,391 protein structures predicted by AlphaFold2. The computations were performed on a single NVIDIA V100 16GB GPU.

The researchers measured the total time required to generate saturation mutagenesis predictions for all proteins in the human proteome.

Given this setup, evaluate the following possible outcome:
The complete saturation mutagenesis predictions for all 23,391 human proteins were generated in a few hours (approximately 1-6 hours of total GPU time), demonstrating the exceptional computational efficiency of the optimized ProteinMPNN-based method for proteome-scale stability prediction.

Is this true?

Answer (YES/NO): NO